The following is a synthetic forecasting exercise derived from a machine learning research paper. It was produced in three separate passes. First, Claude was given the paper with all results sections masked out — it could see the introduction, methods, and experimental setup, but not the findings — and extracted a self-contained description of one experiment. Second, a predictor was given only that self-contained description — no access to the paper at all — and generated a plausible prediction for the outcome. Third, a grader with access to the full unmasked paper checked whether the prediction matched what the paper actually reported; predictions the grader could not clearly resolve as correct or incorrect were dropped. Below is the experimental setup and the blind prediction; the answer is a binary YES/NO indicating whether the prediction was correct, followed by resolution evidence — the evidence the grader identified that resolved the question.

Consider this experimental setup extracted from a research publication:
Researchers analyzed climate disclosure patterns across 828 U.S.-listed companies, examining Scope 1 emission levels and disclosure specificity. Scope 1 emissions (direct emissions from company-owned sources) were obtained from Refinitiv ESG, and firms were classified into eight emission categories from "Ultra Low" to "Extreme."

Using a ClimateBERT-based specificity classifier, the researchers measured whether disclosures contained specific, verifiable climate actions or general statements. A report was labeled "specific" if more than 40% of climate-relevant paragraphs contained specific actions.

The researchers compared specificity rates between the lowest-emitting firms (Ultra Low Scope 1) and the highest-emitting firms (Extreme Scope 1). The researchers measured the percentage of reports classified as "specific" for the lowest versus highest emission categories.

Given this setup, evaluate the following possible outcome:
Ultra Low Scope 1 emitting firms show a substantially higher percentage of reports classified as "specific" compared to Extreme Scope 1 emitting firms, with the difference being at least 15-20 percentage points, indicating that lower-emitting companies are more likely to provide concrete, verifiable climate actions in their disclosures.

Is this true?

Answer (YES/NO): NO